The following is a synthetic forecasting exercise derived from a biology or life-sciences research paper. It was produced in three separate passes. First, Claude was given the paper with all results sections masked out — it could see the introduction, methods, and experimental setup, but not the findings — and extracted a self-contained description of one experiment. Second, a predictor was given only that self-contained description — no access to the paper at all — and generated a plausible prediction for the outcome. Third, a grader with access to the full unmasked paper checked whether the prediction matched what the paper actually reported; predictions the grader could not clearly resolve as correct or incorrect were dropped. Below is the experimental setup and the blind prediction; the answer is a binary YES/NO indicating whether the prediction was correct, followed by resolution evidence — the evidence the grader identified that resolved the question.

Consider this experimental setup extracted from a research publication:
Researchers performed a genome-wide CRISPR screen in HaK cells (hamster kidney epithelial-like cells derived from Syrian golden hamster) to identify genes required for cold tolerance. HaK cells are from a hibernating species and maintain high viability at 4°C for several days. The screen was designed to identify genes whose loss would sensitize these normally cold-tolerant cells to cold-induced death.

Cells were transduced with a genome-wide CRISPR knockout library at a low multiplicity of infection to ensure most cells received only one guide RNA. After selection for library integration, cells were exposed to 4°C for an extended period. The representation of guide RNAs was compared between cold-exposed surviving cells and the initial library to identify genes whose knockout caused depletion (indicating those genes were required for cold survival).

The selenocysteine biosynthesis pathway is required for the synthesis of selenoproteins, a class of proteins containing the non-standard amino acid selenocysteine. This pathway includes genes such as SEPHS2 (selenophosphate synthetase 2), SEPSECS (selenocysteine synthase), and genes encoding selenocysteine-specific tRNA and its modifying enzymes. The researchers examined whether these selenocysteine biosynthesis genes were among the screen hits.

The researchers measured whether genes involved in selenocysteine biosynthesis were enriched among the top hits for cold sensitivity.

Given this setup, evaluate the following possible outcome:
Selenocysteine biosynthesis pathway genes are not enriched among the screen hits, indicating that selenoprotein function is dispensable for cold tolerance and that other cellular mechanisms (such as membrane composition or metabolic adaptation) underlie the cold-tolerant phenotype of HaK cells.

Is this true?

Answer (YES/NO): NO